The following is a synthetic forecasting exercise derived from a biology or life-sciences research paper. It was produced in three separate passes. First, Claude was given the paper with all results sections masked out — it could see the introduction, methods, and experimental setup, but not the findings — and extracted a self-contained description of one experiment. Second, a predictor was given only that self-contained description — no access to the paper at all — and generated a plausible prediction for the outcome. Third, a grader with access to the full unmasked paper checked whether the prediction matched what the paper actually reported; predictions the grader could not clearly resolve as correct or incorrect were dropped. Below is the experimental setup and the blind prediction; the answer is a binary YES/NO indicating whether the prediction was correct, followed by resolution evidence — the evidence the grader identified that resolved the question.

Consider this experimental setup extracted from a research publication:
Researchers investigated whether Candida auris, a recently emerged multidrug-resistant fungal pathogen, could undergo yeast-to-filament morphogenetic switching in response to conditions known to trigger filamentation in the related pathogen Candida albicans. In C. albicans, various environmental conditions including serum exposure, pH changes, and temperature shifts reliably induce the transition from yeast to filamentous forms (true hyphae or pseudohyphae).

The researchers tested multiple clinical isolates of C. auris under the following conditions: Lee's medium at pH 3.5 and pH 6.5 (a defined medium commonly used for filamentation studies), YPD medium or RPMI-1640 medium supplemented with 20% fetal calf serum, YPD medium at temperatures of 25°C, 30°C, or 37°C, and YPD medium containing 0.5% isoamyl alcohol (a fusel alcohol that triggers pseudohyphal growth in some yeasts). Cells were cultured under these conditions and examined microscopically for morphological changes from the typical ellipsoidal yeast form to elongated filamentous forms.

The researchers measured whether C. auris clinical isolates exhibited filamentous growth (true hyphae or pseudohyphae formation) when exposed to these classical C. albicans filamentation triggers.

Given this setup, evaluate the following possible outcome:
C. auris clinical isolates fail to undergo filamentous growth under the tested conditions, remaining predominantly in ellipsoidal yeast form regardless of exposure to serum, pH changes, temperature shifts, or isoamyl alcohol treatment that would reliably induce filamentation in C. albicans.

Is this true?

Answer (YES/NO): YES